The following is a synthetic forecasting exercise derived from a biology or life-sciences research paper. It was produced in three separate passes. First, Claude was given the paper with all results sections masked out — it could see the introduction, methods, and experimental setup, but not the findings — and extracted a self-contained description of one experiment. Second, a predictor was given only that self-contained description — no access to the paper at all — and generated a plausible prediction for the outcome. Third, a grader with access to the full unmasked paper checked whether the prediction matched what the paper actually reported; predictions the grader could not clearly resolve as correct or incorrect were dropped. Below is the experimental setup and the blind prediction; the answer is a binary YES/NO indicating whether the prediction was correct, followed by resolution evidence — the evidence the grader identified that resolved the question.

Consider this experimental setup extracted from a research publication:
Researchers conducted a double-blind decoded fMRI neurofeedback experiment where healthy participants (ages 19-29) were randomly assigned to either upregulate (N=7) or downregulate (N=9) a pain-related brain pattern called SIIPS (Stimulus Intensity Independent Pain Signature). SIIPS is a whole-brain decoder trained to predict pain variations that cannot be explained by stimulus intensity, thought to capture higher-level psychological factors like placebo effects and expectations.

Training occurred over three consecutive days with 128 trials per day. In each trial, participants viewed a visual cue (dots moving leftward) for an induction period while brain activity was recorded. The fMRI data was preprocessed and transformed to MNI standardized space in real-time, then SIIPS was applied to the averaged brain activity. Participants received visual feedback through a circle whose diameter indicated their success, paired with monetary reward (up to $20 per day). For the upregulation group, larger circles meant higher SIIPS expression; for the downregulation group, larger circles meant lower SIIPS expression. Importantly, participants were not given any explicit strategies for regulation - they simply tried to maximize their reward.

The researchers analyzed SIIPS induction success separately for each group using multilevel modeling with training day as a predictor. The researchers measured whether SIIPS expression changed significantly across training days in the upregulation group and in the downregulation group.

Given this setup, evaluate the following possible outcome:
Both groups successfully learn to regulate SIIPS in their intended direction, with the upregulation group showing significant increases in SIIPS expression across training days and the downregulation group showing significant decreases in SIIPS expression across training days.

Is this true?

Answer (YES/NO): NO